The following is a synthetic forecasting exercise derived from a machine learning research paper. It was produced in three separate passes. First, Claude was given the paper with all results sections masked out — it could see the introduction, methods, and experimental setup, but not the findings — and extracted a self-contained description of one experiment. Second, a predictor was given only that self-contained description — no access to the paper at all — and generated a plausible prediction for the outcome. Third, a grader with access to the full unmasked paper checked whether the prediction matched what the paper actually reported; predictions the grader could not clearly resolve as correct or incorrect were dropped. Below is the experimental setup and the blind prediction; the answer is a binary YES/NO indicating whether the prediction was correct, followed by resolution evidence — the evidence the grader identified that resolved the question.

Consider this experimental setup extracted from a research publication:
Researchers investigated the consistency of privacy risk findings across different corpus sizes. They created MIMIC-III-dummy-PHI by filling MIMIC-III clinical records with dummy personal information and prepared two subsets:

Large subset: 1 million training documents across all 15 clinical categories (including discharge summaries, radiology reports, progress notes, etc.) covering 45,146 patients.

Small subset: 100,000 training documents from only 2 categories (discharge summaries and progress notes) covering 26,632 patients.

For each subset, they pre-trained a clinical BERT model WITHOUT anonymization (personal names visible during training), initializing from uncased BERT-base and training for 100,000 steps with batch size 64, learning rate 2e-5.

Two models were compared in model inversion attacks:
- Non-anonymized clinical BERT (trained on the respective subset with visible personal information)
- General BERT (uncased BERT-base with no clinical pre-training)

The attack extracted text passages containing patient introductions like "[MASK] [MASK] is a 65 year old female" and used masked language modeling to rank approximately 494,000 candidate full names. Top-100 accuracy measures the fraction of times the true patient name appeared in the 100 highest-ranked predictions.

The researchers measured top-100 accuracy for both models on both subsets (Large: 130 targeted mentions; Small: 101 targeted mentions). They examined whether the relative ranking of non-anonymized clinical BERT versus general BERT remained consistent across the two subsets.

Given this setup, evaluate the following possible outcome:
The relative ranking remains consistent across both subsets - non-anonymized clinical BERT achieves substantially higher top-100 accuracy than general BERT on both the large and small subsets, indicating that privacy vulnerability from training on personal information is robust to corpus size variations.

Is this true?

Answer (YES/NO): NO